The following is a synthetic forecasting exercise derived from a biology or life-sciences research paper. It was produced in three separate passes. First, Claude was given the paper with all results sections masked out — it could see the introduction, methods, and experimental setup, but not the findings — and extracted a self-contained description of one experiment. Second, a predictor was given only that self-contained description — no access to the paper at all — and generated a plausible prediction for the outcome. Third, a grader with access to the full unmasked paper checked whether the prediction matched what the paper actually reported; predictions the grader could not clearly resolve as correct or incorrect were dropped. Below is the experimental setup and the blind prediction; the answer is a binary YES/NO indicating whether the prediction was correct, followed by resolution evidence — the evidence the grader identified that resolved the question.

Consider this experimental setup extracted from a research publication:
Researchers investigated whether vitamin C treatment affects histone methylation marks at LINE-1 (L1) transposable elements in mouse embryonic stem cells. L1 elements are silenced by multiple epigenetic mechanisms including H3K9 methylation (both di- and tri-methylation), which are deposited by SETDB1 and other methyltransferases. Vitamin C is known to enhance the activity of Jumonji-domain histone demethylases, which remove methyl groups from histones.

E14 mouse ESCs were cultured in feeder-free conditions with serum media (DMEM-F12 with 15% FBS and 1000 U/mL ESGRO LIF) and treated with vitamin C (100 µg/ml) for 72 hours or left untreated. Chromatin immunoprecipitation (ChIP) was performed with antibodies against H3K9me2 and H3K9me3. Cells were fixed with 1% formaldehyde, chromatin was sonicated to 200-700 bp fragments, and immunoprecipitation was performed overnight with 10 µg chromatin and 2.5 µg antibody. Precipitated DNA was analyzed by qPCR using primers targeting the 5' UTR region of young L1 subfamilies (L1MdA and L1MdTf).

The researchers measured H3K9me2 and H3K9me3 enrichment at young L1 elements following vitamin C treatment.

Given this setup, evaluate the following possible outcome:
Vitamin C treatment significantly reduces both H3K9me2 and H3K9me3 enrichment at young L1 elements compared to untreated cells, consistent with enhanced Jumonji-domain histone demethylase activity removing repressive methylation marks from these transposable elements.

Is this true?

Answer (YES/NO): YES